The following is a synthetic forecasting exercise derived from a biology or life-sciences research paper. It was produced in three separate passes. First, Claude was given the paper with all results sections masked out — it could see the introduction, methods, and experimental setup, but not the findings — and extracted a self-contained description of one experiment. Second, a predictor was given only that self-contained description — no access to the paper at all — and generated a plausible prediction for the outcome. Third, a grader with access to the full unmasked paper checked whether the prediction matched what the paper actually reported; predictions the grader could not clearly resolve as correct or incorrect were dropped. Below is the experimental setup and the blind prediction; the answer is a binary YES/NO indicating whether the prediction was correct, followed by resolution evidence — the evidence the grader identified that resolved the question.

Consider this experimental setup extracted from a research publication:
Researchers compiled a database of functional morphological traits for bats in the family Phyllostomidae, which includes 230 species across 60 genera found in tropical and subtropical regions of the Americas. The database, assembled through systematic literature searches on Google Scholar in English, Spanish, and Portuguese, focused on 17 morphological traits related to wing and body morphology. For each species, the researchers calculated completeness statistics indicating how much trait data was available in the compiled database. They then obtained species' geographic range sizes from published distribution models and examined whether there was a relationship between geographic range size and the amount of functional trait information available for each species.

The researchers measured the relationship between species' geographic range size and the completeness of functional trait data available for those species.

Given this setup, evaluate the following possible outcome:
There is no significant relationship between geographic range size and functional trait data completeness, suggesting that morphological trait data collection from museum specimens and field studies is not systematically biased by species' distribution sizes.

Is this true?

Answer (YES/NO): NO